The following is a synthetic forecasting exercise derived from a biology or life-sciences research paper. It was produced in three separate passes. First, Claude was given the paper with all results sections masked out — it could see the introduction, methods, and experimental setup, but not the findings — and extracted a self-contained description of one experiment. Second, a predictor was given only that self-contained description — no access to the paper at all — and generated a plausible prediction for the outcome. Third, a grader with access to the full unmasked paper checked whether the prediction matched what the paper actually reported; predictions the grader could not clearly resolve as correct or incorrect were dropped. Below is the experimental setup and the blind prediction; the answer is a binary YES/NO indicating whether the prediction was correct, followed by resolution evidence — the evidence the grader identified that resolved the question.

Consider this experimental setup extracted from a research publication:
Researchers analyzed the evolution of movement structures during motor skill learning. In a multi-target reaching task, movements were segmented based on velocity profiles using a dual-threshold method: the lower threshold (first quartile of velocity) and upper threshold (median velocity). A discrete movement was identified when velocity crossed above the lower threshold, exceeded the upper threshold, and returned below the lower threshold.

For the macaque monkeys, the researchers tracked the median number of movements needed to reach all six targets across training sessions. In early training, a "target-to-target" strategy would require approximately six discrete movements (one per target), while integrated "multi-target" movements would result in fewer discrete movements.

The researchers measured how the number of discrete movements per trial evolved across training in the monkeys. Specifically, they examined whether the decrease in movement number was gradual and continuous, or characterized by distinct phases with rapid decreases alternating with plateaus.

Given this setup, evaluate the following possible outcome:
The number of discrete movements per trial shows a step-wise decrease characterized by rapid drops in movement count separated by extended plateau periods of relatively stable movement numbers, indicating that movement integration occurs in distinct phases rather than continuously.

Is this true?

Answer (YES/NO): YES